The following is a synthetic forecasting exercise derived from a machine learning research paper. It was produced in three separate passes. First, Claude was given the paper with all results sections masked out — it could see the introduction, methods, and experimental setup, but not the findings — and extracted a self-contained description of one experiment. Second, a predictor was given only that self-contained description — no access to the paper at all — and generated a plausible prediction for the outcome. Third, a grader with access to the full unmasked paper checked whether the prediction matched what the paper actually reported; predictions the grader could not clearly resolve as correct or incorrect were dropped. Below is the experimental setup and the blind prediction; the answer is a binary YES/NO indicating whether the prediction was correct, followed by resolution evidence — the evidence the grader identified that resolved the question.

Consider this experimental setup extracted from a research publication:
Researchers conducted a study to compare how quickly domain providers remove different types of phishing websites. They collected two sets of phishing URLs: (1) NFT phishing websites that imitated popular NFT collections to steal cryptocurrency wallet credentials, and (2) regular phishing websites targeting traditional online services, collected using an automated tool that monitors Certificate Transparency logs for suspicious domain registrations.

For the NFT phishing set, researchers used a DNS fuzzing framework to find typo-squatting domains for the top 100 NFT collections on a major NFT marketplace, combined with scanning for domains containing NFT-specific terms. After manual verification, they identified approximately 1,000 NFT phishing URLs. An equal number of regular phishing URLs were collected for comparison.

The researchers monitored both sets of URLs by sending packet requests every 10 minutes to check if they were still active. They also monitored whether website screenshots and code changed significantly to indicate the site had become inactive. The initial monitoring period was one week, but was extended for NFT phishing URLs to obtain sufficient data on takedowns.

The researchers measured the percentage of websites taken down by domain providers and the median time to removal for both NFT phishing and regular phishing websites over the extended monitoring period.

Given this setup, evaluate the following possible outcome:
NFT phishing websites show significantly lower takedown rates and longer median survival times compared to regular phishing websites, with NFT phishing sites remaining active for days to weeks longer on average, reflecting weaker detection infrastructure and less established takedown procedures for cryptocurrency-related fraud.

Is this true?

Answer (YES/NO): YES